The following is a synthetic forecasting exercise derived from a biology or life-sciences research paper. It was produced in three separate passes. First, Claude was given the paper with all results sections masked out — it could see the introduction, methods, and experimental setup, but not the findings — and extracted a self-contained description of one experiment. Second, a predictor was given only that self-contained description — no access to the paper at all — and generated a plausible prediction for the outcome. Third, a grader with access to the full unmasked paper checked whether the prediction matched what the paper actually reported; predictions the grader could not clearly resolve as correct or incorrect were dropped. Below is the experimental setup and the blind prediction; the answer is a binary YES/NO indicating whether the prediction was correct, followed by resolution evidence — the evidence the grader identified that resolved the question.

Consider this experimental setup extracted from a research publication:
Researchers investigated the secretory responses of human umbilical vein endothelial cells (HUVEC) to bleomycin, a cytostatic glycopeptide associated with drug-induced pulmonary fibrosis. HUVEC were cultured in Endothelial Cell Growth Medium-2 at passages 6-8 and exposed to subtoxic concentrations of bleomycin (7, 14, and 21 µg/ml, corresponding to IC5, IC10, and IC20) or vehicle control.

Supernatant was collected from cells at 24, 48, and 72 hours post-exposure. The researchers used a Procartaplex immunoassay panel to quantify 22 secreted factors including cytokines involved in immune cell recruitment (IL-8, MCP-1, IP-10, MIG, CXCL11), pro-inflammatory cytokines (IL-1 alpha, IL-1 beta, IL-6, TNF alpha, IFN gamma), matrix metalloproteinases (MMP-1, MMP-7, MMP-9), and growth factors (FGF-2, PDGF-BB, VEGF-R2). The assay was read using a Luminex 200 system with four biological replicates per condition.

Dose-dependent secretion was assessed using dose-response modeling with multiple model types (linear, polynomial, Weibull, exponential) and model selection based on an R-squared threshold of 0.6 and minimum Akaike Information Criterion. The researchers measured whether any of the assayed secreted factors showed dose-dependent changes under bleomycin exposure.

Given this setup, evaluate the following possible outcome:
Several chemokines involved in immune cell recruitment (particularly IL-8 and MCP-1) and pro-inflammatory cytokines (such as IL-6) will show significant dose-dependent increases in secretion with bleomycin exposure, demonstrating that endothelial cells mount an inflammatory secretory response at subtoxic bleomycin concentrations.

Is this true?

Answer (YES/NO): YES